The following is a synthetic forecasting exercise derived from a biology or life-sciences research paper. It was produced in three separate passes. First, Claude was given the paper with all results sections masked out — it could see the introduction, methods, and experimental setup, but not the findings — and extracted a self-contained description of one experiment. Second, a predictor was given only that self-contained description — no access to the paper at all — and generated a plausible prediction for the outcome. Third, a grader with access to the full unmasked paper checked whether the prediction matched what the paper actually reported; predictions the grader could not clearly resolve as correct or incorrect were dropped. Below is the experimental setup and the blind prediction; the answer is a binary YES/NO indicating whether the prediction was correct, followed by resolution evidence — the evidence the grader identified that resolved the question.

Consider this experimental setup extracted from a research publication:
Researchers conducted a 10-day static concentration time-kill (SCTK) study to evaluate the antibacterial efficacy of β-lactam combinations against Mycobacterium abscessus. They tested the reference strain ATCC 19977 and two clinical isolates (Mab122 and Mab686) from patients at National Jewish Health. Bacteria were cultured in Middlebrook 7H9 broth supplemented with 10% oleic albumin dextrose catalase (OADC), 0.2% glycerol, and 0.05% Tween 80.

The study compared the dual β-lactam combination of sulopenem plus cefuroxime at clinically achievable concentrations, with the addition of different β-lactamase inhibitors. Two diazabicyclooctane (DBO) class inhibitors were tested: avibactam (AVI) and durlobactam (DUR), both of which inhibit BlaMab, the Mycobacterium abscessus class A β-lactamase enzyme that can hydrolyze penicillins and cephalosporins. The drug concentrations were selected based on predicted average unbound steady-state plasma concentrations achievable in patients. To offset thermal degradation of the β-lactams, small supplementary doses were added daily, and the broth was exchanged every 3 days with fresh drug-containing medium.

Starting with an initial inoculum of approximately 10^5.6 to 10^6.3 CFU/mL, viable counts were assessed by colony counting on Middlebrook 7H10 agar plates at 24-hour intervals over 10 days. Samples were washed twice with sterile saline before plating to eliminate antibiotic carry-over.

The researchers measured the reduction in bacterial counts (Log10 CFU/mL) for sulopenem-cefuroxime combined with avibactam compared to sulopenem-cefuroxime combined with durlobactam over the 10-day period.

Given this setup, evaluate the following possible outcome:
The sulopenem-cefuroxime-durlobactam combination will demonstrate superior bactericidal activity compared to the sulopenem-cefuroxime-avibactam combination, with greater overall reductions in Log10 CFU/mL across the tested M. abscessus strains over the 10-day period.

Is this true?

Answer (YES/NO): YES